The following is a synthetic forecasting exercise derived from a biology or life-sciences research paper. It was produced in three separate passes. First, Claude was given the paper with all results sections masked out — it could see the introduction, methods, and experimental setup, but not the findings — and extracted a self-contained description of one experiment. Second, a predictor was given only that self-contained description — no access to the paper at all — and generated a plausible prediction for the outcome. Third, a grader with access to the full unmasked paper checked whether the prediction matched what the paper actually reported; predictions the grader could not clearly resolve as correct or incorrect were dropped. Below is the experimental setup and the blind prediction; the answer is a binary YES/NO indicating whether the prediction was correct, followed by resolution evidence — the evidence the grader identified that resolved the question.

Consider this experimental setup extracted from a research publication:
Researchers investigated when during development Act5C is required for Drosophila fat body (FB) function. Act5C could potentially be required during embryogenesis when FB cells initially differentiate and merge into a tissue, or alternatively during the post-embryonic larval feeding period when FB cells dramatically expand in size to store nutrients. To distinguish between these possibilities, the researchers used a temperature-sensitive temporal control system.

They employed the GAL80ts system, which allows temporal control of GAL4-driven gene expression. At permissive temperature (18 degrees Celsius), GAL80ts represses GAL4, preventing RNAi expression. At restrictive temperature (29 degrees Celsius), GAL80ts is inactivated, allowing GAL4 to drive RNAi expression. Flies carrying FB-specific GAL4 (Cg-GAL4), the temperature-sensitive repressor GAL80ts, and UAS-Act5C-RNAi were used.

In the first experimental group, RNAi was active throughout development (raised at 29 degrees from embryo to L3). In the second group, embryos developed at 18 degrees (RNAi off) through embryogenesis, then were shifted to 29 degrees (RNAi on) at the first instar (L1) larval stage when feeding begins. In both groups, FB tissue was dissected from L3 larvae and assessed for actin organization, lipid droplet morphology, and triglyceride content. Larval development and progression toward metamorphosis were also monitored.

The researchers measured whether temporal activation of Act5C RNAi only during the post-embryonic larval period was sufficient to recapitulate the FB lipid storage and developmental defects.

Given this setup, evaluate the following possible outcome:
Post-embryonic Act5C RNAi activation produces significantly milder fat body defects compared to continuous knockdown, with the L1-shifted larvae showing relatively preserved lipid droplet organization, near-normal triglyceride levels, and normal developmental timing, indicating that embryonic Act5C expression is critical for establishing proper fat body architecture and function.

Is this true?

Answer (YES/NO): NO